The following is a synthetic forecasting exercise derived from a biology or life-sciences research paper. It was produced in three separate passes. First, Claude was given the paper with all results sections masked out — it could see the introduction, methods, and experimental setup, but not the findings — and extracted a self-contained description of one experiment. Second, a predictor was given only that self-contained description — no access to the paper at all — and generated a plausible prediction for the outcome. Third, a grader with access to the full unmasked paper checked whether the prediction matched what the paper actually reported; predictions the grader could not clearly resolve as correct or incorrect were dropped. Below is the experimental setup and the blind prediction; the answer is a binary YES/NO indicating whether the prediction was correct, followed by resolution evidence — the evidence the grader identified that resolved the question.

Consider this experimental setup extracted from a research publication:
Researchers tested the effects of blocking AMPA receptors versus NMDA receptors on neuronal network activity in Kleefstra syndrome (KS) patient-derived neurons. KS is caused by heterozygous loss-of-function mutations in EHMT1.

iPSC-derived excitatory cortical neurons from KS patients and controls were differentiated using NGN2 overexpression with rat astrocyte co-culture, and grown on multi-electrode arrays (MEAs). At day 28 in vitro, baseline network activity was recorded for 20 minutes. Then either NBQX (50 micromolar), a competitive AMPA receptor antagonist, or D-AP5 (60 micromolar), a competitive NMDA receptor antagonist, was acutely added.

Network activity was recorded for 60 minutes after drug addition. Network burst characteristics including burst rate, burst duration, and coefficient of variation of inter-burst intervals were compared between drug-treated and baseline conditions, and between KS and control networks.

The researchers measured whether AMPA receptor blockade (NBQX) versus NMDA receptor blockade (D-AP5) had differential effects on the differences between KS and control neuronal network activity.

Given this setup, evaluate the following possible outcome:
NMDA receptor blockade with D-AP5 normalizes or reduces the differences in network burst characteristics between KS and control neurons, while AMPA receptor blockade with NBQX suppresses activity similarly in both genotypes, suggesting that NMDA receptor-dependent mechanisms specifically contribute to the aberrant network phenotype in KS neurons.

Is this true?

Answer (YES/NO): NO